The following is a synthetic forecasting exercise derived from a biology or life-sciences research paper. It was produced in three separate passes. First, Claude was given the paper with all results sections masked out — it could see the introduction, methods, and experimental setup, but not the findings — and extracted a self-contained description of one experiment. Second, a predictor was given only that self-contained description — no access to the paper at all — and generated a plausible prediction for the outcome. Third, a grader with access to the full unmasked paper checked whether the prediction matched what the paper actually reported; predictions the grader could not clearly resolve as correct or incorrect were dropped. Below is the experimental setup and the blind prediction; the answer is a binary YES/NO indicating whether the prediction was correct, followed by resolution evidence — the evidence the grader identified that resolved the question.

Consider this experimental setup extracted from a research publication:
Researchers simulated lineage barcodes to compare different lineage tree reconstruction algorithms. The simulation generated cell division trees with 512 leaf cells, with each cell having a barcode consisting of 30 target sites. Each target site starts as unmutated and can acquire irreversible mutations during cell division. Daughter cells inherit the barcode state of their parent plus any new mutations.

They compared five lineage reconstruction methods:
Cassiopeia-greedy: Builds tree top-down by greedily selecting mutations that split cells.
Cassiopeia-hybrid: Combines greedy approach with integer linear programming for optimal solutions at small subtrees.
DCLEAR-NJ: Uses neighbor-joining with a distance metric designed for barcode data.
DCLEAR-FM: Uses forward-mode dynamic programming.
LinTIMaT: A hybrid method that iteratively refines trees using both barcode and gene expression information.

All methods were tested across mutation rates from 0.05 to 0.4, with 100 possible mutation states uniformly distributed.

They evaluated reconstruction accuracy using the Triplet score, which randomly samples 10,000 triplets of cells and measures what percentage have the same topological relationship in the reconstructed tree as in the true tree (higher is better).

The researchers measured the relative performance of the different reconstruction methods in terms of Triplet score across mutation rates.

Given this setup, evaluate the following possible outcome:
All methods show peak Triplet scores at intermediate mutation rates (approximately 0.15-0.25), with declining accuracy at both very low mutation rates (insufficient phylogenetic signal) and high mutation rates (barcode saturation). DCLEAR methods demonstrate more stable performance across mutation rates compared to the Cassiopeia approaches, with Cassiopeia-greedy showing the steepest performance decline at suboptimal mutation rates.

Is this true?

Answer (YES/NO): NO